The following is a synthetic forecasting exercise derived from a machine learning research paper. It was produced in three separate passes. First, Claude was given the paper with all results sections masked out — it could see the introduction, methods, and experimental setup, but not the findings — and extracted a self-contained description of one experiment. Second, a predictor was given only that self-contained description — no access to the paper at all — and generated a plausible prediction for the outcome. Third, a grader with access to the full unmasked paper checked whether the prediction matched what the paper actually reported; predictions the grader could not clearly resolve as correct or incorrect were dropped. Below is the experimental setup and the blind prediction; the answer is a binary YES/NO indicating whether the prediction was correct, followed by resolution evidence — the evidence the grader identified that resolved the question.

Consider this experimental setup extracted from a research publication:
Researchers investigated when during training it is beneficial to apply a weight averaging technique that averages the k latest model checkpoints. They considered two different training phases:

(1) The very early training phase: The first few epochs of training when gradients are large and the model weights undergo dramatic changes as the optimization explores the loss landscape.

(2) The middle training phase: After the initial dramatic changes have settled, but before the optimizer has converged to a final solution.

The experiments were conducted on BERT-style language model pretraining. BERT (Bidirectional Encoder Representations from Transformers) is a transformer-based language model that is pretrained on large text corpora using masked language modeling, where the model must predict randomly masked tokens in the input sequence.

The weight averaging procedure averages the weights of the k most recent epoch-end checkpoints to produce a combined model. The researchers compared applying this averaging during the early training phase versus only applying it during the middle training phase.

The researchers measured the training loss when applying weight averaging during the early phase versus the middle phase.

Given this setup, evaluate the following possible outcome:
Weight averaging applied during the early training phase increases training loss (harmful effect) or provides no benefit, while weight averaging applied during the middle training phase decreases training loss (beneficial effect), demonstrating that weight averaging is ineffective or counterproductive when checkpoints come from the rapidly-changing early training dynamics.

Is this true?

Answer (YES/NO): YES